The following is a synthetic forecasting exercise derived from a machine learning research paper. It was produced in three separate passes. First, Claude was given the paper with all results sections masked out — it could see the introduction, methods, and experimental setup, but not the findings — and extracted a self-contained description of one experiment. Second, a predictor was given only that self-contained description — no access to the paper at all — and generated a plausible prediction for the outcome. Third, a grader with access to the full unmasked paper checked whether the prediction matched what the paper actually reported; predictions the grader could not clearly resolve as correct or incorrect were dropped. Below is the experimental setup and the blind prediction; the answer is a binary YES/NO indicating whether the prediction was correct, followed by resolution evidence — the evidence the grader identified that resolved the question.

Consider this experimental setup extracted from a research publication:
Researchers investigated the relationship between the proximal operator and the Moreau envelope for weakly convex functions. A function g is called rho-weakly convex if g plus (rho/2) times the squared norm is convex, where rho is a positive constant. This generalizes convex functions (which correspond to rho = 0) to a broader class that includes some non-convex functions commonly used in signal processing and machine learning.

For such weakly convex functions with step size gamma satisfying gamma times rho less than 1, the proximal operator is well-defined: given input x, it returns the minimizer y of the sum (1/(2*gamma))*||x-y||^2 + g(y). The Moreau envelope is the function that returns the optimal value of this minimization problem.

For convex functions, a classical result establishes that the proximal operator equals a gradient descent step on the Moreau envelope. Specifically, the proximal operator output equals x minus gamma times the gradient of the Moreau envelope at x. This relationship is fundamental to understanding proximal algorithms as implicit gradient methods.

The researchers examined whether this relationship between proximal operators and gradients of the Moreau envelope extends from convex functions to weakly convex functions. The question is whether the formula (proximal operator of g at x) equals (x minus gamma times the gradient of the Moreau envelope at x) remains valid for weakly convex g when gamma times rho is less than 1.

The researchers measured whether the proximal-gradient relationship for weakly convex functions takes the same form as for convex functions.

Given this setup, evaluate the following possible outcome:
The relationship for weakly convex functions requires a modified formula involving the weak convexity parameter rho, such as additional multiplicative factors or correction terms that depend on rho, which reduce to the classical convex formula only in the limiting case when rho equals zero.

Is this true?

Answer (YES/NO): NO